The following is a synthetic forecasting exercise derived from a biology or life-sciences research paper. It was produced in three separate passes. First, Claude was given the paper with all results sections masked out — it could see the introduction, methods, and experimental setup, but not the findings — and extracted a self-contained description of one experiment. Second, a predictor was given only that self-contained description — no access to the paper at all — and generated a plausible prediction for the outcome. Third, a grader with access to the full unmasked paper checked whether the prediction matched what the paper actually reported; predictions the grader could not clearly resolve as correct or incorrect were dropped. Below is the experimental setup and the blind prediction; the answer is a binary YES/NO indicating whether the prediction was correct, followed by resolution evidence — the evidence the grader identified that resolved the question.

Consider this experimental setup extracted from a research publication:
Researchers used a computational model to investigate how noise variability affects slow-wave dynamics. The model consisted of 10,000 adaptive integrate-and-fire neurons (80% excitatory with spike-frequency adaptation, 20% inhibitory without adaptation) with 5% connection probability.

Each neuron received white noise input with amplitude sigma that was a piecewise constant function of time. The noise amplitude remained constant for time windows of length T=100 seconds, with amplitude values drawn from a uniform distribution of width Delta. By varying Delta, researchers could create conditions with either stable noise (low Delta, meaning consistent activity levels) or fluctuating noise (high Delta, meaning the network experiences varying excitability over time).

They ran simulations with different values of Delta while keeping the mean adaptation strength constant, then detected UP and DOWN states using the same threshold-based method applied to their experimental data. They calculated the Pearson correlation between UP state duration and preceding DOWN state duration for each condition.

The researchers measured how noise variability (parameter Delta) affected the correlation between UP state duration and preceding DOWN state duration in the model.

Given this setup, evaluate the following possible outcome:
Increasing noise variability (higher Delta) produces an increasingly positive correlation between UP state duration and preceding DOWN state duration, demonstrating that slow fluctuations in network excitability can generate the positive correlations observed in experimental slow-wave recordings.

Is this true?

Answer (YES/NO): NO